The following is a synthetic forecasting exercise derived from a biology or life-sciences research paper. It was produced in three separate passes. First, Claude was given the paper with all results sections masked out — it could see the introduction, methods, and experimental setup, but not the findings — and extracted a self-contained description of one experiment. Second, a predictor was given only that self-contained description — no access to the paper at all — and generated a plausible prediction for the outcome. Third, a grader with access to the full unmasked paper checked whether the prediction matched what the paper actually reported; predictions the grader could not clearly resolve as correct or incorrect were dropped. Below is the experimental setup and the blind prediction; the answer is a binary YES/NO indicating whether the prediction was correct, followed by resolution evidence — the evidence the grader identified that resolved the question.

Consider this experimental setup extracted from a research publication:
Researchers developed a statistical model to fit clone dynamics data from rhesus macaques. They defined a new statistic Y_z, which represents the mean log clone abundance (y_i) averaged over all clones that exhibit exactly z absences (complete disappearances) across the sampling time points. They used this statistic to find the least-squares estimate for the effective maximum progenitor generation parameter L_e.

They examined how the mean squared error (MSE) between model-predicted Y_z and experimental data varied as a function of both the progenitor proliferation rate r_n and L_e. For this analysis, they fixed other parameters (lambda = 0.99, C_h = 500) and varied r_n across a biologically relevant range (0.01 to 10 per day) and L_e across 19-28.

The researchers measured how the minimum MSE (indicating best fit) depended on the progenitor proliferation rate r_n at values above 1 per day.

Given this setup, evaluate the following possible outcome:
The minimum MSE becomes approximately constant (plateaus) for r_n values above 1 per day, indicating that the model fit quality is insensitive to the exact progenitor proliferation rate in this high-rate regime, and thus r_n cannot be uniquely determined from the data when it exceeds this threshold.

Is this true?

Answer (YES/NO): YES